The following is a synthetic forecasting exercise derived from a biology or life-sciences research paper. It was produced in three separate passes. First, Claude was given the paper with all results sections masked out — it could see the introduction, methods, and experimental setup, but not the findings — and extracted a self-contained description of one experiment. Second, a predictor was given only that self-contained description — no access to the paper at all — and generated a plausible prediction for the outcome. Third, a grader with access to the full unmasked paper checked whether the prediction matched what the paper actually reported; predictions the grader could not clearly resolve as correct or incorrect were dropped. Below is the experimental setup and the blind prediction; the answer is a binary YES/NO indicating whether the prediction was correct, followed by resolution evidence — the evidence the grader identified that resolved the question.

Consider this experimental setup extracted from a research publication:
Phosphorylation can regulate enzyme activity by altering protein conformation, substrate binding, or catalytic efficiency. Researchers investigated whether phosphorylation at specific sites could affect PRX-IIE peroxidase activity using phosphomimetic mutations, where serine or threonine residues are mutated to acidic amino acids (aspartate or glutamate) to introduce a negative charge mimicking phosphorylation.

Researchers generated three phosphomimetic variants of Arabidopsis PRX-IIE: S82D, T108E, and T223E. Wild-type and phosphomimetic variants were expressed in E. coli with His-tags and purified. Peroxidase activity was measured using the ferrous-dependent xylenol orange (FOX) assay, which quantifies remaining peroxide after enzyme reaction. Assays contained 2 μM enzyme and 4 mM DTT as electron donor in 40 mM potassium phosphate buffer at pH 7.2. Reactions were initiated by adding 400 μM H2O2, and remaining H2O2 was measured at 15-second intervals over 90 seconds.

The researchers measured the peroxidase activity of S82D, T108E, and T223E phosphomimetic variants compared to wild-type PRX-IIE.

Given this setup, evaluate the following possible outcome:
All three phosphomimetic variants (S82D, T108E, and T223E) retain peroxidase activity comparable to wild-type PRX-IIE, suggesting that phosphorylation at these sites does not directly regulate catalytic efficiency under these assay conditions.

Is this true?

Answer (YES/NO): NO